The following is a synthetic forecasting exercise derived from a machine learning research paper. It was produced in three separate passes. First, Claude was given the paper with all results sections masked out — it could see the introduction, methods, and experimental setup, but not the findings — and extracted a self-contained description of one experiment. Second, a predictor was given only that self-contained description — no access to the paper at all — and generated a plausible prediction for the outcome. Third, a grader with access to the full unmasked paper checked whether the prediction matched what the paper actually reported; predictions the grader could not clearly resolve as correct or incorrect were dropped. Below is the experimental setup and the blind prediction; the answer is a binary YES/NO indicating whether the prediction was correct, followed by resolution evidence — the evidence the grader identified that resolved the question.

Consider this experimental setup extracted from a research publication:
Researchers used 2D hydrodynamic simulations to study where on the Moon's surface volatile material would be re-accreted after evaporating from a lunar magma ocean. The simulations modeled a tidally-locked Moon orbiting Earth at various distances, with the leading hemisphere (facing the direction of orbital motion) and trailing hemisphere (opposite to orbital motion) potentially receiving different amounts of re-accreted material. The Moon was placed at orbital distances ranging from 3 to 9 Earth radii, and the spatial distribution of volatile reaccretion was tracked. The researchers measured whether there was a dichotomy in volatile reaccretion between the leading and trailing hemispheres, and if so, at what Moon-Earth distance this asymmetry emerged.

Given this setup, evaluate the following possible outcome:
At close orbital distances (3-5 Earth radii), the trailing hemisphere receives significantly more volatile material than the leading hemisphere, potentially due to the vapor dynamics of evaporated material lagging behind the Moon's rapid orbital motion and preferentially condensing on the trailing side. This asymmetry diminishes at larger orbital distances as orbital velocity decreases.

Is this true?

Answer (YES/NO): NO